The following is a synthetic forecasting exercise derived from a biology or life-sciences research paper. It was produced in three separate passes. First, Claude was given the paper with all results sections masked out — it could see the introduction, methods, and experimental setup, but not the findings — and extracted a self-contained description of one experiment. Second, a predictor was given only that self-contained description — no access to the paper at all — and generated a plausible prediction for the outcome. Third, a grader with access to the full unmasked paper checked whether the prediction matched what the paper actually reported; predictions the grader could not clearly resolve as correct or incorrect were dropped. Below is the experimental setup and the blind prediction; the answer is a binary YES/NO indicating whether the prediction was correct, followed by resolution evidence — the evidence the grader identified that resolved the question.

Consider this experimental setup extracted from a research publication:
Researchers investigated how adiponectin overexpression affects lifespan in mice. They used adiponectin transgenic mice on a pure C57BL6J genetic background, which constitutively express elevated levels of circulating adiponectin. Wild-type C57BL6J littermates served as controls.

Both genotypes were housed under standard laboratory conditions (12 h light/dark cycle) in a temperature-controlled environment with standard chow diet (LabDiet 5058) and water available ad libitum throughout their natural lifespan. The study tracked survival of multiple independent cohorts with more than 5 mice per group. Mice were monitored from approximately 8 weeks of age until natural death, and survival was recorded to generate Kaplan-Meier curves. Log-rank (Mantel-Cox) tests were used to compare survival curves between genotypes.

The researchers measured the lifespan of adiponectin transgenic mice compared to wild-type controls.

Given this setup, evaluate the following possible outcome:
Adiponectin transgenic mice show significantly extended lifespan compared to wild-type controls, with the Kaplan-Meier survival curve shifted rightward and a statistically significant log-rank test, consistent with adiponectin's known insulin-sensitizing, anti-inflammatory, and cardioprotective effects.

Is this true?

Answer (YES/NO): NO